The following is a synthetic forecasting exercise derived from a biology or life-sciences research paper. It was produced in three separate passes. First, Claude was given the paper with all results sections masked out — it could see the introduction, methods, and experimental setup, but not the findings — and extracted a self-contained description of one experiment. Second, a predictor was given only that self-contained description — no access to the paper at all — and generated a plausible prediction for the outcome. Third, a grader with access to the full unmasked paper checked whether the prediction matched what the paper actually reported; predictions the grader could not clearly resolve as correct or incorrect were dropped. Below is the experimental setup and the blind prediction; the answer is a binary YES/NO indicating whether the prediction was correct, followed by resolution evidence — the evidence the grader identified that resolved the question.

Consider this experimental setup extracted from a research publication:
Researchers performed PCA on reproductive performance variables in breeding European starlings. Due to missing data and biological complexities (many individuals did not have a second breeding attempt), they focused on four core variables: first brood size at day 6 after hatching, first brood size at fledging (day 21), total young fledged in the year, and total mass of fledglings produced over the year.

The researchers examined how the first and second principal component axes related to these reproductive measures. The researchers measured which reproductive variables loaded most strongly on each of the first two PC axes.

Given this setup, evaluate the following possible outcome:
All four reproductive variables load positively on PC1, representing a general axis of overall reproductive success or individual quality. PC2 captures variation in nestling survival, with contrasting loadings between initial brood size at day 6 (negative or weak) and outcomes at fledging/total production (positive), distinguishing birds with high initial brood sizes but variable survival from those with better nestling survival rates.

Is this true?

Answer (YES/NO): NO